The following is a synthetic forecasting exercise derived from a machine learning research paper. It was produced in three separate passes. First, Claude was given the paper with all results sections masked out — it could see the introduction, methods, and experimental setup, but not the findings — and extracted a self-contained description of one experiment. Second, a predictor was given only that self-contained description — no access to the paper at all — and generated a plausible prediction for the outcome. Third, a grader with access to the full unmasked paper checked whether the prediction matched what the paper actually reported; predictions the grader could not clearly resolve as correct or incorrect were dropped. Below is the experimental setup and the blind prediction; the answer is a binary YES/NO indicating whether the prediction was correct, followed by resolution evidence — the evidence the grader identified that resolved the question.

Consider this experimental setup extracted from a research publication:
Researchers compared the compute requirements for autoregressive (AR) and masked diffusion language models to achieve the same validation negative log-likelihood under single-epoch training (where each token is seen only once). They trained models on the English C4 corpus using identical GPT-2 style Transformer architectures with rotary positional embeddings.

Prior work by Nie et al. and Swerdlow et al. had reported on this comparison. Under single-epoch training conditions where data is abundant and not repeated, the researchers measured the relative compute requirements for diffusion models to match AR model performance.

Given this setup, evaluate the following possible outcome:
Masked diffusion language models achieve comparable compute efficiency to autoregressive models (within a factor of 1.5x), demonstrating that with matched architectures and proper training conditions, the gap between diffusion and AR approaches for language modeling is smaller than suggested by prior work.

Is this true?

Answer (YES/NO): NO